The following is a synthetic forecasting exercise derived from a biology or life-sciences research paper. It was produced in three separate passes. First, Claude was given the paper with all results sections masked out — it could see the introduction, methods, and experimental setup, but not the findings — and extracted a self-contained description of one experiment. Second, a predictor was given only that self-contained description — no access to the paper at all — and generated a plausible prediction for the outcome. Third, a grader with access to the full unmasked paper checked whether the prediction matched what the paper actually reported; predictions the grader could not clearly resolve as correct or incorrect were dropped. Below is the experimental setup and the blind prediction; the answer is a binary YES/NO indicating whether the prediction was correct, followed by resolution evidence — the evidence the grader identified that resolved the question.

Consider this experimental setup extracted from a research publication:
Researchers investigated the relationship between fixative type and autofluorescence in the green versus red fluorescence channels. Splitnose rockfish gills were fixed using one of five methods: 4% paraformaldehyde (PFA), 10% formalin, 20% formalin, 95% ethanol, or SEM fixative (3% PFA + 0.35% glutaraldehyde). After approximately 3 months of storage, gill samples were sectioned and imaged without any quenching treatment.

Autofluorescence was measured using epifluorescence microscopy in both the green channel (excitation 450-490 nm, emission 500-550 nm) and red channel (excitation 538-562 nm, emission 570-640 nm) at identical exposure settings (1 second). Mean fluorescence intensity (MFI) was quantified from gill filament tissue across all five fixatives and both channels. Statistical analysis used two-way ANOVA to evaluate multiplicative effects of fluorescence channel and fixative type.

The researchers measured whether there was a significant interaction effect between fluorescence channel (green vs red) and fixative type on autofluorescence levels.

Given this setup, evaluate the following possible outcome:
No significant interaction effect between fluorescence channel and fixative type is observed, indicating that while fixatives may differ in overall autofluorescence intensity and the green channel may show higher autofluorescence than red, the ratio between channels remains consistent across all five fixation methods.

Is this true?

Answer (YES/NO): NO